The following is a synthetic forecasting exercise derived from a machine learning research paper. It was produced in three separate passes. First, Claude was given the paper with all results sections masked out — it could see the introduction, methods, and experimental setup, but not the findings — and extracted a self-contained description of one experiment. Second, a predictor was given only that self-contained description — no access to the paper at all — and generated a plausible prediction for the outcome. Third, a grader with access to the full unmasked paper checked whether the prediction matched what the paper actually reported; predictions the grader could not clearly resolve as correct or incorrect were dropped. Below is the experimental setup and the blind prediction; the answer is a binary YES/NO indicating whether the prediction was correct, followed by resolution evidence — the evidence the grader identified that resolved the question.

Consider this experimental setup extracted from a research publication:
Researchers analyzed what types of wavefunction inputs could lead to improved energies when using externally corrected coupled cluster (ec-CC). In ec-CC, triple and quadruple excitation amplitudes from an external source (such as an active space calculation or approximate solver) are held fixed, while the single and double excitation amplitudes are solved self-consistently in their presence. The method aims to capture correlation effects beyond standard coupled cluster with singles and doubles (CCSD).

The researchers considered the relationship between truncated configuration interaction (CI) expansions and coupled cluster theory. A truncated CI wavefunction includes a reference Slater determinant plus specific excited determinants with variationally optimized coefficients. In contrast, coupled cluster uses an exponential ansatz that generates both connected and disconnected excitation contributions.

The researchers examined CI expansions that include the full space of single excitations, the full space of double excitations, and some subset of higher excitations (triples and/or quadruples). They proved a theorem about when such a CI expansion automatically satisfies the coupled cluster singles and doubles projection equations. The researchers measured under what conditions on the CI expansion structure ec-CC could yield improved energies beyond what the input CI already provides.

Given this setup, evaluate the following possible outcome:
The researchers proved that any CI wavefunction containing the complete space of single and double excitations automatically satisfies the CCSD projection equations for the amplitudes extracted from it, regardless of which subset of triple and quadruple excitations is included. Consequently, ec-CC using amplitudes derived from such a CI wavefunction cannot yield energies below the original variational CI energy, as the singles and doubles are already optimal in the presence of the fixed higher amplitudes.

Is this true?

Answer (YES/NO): YES